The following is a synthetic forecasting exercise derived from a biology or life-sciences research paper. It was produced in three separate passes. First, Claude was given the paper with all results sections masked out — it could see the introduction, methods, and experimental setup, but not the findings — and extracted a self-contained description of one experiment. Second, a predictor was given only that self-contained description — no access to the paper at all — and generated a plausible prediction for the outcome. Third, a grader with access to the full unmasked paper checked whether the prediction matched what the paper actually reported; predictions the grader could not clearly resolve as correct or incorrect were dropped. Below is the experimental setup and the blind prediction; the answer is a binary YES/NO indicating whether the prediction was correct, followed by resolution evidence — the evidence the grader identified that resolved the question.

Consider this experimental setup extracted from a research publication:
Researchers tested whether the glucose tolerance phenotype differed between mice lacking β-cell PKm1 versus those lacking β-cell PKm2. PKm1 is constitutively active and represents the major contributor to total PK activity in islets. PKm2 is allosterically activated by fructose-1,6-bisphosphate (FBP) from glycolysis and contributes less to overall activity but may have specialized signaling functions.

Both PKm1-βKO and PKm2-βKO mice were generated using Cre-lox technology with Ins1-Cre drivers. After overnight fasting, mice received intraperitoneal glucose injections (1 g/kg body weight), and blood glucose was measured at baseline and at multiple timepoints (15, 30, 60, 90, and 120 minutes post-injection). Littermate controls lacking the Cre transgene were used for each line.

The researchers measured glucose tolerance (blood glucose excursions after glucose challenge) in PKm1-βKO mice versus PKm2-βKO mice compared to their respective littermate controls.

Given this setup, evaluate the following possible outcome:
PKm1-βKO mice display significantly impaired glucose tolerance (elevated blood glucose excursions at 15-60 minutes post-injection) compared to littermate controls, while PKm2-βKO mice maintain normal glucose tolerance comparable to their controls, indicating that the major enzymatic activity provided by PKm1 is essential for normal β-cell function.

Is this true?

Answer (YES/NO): NO